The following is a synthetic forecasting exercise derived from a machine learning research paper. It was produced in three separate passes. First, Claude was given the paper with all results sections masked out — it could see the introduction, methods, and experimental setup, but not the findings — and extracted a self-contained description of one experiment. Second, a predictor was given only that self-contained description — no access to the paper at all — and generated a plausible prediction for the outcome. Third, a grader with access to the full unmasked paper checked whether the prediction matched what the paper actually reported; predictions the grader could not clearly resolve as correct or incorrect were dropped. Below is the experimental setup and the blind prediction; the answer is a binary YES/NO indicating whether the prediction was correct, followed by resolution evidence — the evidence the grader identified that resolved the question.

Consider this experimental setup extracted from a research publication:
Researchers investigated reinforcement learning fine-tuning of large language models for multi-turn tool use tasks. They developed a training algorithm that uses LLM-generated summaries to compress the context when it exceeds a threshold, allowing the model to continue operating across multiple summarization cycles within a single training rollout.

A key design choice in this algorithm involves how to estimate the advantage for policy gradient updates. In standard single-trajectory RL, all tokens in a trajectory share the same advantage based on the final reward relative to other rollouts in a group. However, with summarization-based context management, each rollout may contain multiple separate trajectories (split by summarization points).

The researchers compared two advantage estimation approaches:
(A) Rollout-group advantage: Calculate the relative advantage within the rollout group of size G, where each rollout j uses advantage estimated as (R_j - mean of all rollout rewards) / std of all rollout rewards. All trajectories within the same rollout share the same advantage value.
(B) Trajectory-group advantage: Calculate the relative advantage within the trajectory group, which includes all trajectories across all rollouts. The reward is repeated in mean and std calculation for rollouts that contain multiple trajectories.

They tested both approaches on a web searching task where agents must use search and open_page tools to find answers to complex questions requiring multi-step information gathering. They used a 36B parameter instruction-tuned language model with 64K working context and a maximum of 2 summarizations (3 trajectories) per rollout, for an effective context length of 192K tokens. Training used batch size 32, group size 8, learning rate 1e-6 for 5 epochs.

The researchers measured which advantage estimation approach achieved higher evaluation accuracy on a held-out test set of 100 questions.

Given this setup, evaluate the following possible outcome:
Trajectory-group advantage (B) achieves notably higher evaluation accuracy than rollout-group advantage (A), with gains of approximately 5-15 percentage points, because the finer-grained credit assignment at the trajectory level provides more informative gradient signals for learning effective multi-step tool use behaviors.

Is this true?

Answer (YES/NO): NO